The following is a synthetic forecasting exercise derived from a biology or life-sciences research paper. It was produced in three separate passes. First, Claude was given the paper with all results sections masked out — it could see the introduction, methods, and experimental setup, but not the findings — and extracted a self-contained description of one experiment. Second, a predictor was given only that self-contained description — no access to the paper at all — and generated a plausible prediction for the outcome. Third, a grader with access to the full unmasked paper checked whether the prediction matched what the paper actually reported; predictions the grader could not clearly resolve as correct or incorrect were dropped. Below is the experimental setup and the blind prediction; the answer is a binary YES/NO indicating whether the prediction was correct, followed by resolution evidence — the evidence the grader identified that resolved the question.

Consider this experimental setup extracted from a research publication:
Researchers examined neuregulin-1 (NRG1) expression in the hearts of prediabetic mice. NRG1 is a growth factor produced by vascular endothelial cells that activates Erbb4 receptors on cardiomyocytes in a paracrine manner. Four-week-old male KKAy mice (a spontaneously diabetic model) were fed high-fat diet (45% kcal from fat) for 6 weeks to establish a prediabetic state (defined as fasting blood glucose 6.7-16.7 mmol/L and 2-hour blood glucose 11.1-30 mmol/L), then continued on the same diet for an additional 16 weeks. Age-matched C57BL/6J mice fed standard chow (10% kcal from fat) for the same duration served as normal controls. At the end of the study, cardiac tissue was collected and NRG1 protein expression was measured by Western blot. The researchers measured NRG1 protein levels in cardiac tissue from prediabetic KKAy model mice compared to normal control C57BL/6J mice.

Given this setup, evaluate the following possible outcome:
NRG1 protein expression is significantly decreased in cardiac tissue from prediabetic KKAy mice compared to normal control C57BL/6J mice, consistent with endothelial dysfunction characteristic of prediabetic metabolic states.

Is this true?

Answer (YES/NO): NO